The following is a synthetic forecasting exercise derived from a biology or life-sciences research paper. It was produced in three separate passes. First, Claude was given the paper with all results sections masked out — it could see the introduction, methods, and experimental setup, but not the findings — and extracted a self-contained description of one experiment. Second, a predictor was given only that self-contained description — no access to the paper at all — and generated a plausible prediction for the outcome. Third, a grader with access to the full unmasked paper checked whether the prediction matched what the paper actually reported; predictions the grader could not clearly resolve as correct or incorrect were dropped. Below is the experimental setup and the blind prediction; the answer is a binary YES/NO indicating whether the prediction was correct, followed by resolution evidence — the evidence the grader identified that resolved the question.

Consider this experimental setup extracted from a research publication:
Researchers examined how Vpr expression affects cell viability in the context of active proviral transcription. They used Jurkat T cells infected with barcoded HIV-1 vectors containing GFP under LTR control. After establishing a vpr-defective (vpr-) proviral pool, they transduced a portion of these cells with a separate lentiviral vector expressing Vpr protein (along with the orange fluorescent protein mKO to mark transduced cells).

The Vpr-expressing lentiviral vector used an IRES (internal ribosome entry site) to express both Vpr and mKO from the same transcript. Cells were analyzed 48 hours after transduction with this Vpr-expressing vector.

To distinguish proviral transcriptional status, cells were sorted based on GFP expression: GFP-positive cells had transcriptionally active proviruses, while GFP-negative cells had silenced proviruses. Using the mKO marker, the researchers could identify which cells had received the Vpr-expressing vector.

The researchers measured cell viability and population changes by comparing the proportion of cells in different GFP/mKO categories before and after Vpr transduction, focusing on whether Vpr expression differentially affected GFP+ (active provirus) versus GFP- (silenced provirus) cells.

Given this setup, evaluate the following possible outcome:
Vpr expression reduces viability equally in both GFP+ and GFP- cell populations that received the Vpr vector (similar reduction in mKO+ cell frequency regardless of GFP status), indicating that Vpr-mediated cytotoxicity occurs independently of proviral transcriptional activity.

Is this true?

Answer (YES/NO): NO